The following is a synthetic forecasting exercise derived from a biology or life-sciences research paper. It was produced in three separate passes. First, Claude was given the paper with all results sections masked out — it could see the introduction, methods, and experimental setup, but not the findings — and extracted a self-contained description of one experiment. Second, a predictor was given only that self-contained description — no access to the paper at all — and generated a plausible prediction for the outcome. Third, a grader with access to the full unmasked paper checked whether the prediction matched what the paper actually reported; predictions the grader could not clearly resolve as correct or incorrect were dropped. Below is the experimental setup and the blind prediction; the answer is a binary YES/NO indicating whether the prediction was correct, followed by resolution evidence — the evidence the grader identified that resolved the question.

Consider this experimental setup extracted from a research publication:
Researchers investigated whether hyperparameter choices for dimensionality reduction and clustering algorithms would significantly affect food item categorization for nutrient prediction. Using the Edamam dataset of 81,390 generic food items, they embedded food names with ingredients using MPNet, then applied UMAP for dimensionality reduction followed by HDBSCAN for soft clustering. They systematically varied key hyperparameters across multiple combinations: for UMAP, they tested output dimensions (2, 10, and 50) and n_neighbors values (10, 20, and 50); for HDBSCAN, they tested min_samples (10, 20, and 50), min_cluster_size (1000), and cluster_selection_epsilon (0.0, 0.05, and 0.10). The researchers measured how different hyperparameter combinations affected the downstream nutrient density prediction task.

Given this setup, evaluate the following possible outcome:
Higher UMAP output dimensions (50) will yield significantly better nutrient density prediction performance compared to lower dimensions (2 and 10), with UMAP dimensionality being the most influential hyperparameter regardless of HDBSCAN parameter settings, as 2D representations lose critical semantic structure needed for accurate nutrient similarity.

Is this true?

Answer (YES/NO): NO